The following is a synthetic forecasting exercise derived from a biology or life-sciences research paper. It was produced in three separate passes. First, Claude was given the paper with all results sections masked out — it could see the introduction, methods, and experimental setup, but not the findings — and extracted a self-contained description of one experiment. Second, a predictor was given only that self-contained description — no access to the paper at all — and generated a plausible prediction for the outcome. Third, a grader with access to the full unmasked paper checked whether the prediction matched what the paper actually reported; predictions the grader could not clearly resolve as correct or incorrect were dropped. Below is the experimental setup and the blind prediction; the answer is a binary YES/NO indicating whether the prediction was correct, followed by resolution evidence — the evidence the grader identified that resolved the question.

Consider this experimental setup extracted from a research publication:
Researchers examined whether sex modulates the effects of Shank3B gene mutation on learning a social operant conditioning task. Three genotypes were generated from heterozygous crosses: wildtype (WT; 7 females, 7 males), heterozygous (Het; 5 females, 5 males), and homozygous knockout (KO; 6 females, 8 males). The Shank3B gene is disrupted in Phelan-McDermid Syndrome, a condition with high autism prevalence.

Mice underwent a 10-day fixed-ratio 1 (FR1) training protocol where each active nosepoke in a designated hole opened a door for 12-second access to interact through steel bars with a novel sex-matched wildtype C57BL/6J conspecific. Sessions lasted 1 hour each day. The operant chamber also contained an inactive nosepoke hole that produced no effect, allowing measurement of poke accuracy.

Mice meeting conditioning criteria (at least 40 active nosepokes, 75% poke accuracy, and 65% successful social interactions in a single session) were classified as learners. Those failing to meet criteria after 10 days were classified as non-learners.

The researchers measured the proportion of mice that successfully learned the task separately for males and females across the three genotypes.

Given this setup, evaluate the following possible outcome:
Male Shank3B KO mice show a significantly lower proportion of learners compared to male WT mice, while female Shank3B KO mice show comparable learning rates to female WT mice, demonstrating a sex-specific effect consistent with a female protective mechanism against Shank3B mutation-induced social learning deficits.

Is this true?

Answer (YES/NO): YES